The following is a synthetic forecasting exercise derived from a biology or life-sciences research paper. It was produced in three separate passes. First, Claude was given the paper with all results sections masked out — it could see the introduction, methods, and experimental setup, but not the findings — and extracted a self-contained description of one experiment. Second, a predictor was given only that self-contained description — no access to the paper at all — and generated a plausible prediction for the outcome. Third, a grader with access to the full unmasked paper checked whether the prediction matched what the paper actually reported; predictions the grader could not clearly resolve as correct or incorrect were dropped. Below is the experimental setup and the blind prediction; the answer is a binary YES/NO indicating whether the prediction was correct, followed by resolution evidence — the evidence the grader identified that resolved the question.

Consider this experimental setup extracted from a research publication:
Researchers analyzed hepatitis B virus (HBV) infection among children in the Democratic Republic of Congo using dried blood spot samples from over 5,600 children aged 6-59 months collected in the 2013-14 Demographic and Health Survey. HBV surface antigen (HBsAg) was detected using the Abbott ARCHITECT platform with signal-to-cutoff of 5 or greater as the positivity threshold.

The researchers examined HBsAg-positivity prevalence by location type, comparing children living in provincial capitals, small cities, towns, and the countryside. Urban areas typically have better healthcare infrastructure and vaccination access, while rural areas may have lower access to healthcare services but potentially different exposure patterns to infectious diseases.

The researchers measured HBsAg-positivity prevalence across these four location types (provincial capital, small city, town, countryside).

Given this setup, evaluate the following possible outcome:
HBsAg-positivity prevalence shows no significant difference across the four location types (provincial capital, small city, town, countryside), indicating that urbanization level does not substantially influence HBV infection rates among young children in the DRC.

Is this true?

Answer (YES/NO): NO